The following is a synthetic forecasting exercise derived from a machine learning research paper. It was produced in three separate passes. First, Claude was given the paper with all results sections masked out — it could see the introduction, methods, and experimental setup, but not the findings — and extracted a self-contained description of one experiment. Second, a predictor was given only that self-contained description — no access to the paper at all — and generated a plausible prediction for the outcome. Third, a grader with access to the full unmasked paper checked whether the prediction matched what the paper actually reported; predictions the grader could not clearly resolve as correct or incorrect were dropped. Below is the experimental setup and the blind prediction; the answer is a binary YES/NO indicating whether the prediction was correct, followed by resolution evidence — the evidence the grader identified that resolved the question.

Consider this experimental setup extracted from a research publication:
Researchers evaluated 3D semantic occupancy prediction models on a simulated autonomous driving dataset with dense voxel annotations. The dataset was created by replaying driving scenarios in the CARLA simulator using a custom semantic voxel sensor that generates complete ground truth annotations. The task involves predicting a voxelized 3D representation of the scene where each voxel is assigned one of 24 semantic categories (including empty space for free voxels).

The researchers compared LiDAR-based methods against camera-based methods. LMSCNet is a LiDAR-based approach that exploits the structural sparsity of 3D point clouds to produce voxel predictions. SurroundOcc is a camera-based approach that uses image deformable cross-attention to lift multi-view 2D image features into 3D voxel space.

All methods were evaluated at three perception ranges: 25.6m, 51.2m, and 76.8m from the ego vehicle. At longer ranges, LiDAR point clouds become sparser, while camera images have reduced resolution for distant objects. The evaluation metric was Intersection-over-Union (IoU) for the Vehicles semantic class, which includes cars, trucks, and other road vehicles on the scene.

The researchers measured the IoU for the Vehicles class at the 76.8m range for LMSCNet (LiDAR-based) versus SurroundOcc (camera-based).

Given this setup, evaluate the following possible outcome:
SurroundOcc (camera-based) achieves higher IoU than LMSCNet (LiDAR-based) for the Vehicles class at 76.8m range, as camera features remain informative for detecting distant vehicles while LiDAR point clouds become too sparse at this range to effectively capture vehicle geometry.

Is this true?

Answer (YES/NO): NO